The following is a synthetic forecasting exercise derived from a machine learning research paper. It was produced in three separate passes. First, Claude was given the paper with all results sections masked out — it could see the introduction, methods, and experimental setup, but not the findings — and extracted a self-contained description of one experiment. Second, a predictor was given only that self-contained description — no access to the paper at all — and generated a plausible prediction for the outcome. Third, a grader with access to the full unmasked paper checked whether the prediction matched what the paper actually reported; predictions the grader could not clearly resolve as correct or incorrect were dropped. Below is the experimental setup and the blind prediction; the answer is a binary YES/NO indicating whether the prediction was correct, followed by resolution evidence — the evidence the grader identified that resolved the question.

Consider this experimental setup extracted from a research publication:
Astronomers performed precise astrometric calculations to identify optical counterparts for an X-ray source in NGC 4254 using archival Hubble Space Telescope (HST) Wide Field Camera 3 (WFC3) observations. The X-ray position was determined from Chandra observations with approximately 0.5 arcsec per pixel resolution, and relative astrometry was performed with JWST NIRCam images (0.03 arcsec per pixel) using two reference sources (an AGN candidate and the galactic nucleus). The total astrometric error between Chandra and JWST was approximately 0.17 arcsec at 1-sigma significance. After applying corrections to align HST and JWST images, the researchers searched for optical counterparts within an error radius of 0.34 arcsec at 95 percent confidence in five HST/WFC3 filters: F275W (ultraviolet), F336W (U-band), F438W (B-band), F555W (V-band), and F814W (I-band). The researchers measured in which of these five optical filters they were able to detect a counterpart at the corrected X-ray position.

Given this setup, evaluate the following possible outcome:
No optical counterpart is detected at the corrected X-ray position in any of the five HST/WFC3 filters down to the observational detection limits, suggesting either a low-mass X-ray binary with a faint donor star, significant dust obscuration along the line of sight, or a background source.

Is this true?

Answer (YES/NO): NO